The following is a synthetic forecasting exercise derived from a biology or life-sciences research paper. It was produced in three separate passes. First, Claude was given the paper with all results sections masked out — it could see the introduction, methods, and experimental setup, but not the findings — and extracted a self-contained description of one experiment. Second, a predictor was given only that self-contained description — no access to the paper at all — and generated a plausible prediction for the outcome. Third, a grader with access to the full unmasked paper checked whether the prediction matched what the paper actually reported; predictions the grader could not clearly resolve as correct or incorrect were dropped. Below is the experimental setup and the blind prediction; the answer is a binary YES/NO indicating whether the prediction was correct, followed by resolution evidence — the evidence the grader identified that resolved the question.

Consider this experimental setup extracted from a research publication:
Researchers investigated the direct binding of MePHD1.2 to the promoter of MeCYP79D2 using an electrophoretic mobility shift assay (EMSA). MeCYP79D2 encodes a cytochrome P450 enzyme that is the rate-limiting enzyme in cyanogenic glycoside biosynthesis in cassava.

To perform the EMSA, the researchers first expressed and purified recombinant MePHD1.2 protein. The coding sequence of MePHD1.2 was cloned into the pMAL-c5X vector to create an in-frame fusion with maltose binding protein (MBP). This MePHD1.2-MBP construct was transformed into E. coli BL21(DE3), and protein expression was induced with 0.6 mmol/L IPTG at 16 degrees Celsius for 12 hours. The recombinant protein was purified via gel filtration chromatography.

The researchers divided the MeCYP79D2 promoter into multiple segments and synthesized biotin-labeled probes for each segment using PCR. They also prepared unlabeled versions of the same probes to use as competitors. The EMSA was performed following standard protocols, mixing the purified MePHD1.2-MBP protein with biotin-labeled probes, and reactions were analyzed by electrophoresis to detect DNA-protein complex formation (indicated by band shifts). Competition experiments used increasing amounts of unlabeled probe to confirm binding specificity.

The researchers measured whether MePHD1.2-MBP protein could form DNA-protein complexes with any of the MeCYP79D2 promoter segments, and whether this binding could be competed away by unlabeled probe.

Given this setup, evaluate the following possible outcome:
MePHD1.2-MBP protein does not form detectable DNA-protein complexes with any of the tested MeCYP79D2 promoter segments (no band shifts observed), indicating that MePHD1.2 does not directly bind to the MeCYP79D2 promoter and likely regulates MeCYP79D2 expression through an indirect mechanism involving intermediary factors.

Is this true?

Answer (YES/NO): NO